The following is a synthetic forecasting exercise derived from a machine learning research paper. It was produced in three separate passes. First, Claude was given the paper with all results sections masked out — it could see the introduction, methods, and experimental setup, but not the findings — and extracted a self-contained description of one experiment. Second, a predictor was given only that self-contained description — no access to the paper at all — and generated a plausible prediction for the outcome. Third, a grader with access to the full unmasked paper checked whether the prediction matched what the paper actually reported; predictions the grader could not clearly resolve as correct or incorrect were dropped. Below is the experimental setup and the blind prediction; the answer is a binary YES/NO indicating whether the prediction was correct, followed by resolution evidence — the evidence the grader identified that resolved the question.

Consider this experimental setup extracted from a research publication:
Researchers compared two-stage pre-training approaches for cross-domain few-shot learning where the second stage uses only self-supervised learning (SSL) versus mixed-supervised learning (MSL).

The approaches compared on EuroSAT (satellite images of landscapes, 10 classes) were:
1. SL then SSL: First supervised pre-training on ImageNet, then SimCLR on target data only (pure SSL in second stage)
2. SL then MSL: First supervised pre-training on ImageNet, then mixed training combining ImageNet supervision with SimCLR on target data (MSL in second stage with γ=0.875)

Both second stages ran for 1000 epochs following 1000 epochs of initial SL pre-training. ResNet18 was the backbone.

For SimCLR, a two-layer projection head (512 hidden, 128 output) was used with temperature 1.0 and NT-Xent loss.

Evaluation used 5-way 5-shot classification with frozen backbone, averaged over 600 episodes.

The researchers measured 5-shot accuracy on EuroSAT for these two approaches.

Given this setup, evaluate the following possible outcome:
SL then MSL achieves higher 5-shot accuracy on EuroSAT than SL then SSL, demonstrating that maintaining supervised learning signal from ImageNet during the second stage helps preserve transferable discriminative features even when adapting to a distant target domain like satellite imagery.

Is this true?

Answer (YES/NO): NO